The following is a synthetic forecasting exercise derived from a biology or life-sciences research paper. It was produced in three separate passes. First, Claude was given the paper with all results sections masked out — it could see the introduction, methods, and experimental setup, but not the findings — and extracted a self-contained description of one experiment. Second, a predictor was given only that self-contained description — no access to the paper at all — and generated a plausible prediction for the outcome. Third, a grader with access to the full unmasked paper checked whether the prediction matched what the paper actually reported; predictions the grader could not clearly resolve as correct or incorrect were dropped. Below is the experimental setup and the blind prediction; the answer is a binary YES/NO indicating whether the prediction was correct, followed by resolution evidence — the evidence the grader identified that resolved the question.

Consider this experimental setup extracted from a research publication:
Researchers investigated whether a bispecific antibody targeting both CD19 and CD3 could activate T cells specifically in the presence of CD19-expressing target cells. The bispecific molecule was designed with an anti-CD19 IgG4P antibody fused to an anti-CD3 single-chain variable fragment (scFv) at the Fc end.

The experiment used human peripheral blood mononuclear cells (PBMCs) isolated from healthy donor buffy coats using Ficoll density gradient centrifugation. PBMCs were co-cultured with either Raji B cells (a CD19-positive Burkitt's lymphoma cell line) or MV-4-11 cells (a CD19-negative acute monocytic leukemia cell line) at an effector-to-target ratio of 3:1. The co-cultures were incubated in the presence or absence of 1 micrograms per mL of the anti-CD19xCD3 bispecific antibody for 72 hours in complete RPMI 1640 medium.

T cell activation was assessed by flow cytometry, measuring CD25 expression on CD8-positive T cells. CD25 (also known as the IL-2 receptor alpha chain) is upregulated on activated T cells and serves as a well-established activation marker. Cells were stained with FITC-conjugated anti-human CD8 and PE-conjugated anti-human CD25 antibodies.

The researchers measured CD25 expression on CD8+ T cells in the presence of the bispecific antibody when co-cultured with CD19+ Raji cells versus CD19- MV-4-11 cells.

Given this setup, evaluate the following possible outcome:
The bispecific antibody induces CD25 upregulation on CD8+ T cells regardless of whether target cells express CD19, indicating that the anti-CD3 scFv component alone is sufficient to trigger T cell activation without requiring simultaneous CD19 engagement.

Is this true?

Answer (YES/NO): NO